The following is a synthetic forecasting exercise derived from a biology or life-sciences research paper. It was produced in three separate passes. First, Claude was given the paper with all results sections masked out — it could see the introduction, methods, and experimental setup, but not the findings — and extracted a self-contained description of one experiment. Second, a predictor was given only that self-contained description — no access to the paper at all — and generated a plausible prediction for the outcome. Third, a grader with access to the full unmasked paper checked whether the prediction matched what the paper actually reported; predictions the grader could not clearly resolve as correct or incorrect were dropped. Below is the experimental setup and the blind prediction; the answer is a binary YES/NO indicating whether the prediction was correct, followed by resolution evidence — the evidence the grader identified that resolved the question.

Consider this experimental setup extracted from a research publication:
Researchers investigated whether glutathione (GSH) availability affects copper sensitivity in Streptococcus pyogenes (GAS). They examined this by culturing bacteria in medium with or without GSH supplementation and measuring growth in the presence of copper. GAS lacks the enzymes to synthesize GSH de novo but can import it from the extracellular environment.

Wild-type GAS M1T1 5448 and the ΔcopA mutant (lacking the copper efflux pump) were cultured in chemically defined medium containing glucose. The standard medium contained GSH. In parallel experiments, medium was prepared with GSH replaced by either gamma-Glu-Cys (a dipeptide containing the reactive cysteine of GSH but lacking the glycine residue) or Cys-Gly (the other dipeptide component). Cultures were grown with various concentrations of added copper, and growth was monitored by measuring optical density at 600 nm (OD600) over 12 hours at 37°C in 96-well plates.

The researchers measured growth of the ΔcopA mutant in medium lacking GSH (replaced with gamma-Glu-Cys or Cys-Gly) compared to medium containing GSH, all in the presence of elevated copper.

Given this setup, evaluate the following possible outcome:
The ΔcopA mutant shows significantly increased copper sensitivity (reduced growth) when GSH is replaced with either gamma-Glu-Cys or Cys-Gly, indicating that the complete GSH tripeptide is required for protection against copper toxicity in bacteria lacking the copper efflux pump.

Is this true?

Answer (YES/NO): YES